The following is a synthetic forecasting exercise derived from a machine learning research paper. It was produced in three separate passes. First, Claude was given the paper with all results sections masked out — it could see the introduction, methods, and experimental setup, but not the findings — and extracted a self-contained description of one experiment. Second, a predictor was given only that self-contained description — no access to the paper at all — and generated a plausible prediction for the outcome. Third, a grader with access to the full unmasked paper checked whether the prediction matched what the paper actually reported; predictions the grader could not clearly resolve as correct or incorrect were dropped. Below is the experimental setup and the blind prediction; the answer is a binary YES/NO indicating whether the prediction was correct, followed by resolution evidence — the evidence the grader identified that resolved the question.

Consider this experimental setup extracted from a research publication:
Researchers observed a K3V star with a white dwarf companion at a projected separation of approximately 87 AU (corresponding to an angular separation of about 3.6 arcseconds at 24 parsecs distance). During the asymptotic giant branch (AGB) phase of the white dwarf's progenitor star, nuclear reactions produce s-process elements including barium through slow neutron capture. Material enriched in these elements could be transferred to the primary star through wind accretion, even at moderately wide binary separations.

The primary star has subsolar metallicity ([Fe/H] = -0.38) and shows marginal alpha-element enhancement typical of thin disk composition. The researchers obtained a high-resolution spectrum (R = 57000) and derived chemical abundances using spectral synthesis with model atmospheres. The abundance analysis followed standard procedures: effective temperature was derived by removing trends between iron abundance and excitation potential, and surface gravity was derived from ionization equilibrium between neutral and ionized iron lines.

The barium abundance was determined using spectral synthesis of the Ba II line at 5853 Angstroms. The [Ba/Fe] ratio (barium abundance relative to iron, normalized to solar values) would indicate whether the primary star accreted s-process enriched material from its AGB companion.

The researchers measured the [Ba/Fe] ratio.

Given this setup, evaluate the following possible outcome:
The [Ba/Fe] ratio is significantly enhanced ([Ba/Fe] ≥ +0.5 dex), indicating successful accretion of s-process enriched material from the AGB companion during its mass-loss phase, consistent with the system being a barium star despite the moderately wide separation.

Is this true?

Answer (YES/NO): NO